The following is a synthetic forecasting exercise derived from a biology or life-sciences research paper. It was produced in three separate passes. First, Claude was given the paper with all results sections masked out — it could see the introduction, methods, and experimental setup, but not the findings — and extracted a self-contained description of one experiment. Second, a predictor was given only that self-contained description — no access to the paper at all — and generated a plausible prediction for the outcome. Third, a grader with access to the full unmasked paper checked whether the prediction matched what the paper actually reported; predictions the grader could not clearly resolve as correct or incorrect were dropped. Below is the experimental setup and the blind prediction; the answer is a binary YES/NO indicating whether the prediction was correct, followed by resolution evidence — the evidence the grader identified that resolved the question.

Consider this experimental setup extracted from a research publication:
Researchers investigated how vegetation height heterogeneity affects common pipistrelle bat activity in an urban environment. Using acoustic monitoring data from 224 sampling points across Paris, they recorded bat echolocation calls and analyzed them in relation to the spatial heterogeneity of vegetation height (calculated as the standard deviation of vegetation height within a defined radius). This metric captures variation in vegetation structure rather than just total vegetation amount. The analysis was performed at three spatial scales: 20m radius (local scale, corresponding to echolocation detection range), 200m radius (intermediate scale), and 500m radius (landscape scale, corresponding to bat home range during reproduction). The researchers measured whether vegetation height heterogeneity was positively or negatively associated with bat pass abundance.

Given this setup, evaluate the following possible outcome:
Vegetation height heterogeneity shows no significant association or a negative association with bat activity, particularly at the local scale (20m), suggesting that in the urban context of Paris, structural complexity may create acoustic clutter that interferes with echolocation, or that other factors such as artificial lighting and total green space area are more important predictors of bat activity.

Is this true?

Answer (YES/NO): NO